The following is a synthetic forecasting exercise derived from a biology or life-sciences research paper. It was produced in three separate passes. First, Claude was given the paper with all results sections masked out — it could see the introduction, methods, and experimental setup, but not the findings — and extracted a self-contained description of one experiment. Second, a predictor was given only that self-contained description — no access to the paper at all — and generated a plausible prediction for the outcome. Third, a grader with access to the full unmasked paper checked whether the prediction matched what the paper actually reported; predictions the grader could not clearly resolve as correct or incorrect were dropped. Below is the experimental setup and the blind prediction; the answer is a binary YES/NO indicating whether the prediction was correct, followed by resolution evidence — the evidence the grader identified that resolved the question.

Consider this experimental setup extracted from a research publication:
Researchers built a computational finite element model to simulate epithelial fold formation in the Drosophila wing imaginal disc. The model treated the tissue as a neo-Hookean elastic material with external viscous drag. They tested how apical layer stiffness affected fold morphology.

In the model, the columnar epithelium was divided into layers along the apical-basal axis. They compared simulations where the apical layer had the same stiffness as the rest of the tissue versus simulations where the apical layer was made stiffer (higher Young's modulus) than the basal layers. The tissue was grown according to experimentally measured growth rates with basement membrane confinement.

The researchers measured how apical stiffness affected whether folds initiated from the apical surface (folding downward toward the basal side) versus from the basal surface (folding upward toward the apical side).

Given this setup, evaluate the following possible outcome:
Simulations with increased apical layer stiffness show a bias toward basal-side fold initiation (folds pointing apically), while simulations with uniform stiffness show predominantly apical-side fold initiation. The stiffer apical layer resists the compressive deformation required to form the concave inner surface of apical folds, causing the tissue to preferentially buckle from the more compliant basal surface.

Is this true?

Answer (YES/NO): NO